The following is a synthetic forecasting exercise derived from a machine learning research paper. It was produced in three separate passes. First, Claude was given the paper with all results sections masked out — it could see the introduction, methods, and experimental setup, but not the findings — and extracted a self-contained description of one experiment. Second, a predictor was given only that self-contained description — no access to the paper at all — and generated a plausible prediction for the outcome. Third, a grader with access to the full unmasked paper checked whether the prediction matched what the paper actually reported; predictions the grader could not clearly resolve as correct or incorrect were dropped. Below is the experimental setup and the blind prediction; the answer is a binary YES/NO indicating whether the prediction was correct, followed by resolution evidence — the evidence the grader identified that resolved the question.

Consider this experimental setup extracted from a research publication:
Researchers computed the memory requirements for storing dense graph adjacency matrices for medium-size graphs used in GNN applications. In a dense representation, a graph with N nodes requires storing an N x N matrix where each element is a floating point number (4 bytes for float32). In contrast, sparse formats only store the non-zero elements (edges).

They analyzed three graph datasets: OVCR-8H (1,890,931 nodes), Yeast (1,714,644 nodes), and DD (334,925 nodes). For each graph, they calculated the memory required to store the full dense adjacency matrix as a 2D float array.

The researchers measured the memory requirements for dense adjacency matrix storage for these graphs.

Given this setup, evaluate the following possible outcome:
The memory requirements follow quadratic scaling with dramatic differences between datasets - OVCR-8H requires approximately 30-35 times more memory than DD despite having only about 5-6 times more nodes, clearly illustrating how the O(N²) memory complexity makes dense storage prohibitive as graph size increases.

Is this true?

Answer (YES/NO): YES